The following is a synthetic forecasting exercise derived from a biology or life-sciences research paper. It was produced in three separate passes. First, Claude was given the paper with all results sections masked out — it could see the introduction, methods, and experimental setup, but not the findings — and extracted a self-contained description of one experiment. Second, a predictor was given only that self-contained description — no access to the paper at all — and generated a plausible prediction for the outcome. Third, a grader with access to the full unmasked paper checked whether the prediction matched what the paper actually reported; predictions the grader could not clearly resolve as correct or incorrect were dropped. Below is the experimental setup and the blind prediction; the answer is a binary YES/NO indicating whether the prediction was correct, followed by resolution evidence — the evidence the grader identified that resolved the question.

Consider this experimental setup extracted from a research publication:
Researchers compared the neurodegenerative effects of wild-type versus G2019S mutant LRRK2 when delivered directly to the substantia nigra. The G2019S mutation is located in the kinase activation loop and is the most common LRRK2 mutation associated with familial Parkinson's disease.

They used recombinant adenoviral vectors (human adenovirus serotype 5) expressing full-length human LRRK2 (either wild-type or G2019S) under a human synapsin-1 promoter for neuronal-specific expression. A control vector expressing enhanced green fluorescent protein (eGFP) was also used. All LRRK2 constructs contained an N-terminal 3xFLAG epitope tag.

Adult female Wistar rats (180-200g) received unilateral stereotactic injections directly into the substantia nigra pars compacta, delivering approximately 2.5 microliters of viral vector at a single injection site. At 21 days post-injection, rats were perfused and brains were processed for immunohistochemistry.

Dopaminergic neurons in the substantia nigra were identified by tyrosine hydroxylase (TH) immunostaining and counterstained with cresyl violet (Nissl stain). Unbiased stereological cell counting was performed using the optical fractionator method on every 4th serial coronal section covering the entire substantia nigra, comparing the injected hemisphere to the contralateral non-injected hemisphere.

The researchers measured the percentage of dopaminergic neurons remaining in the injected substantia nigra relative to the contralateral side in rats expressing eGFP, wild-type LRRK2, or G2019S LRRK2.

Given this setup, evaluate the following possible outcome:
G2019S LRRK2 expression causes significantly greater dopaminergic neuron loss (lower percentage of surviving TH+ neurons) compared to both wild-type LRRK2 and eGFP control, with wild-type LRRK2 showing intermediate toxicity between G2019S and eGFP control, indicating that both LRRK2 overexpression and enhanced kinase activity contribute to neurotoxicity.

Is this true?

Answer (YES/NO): NO